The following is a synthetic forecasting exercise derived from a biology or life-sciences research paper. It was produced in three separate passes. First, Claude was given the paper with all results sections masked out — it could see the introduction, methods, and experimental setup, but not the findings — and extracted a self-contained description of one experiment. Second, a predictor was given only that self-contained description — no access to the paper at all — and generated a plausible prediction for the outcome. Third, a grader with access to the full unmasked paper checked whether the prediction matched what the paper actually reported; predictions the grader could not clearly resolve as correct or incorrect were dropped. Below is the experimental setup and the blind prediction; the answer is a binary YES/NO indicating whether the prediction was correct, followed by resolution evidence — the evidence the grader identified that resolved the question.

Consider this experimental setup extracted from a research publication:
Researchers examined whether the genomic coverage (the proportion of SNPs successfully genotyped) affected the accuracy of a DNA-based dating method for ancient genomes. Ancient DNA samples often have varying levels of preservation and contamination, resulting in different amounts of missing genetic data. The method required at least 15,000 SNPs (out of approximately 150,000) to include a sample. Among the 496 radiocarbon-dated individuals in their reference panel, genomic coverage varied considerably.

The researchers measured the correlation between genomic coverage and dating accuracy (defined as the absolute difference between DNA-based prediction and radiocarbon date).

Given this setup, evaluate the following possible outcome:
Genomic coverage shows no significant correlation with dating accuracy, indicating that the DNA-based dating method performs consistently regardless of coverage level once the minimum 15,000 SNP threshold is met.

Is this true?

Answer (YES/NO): YES